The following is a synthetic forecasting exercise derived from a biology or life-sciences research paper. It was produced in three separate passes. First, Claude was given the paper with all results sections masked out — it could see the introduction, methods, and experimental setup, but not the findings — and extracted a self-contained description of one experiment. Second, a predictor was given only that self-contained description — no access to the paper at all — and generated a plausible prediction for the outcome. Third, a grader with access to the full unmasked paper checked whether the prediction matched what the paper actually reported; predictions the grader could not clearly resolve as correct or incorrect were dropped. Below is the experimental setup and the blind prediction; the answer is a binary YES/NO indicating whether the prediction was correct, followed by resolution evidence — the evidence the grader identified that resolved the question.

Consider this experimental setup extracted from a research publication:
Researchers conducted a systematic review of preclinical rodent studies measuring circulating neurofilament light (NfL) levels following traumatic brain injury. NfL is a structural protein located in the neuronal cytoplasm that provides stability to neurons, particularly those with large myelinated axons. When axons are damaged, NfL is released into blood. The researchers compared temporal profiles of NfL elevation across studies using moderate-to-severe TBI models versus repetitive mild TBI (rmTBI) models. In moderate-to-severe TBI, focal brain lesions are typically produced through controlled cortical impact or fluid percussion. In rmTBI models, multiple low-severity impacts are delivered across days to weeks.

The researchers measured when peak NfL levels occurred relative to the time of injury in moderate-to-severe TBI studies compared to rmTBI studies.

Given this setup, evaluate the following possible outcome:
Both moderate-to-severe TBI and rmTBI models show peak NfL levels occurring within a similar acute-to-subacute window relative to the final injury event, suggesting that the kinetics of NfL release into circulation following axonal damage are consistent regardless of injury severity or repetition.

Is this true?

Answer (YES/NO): NO